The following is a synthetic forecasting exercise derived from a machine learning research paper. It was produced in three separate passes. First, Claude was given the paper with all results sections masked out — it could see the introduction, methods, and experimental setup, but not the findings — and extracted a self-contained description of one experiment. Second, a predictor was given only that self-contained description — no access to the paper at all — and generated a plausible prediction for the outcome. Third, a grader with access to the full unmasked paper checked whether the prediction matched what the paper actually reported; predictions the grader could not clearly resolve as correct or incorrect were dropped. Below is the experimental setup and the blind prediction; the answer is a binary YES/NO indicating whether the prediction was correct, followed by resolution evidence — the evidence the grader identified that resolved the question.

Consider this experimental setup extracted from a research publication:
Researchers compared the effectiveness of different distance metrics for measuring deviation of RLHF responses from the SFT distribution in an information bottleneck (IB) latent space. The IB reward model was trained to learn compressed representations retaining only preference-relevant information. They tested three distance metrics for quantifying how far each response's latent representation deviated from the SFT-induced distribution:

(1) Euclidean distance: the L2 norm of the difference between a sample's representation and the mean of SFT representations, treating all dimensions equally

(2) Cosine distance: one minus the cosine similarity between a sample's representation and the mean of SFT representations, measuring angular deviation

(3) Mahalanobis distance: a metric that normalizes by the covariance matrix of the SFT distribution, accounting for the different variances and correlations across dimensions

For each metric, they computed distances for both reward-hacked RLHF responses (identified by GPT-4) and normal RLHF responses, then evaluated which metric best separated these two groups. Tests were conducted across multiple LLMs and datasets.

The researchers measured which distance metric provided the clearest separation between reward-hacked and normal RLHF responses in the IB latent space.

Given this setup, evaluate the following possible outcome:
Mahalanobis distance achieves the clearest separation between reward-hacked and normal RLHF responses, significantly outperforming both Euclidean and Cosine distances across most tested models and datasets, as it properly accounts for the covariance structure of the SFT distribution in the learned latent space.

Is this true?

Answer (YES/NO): NO